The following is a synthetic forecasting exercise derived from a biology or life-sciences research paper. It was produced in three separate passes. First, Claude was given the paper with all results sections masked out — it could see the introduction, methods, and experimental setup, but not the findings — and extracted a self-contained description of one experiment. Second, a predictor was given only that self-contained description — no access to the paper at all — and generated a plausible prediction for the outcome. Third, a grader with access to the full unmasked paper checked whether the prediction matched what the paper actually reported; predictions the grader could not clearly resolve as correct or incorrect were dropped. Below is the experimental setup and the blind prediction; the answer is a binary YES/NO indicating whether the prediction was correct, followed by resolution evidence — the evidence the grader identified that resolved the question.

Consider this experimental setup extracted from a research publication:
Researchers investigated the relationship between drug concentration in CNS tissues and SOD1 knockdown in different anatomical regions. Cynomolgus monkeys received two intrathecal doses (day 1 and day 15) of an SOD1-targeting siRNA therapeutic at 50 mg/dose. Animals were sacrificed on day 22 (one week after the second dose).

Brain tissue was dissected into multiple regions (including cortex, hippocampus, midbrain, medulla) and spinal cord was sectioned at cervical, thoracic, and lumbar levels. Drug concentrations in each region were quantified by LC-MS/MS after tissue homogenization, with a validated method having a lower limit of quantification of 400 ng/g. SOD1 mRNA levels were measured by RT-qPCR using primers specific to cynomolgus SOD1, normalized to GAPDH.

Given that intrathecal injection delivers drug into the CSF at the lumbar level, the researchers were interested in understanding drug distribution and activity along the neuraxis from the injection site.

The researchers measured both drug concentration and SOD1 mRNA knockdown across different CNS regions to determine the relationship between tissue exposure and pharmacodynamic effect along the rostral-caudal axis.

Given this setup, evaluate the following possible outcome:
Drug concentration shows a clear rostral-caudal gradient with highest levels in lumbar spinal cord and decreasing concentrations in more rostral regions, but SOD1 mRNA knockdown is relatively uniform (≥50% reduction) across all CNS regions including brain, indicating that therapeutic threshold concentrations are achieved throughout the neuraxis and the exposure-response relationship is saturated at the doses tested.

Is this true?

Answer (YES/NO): NO